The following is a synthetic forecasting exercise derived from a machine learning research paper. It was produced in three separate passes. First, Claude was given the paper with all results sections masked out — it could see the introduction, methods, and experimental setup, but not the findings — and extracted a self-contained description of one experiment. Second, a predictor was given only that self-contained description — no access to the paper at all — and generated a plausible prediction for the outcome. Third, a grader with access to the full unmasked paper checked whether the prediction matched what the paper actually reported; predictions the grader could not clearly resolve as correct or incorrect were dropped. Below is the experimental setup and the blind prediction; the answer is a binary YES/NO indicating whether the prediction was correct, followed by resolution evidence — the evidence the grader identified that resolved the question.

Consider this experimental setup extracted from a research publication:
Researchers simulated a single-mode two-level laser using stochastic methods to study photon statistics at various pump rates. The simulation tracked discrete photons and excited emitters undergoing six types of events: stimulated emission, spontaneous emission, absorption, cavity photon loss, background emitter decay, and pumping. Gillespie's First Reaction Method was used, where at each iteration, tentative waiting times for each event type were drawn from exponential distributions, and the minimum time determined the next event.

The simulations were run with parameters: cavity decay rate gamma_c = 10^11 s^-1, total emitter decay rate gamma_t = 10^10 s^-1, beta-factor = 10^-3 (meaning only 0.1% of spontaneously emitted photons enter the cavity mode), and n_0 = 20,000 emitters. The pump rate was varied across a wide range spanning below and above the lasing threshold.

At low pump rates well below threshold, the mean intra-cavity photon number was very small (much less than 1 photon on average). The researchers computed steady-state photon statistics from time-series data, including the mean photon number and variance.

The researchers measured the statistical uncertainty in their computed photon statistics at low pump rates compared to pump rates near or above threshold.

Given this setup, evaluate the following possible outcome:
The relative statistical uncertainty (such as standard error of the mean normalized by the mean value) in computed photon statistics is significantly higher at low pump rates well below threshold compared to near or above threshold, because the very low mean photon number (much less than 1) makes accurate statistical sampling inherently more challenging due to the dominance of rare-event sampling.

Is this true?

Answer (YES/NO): YES